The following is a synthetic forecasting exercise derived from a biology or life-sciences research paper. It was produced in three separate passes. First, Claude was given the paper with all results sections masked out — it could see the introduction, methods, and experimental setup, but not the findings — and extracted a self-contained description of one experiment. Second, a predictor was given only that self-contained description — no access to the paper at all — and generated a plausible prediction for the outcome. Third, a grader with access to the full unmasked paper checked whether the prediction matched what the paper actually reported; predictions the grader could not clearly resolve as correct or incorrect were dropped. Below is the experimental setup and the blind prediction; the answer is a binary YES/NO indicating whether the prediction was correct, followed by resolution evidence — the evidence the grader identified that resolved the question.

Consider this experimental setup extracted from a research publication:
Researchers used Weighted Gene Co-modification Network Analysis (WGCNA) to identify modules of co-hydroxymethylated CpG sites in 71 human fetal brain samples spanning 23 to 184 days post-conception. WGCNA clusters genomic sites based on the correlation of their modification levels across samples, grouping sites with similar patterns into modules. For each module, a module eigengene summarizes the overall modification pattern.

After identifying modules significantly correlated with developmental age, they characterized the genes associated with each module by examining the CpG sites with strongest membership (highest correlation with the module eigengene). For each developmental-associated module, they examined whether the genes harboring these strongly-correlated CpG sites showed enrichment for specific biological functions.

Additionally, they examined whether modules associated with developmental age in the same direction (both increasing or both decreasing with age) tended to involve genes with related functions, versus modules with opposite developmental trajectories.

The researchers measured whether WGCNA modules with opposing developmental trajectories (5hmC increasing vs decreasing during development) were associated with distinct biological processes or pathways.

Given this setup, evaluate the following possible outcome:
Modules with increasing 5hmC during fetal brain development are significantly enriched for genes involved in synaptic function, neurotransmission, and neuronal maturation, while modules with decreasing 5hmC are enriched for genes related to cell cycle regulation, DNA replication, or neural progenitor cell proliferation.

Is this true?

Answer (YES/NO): NO